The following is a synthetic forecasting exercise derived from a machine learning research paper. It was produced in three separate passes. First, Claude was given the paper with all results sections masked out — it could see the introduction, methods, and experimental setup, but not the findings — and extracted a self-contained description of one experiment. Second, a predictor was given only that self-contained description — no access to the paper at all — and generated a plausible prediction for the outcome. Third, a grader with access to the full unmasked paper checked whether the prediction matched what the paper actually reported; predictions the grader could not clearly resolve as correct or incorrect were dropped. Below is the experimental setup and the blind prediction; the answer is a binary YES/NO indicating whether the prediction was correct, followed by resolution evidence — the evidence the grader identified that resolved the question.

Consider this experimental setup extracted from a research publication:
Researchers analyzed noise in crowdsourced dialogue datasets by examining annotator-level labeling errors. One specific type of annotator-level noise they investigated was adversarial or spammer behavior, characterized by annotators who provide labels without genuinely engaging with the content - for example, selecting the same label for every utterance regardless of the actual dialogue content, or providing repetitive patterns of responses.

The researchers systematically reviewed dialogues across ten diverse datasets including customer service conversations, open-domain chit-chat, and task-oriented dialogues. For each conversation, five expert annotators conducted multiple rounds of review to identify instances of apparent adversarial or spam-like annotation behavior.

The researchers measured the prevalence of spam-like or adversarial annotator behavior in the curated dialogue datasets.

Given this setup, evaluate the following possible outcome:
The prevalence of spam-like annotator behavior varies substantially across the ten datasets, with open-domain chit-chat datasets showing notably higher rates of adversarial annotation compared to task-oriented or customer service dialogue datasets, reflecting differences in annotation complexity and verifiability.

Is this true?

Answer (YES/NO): NO